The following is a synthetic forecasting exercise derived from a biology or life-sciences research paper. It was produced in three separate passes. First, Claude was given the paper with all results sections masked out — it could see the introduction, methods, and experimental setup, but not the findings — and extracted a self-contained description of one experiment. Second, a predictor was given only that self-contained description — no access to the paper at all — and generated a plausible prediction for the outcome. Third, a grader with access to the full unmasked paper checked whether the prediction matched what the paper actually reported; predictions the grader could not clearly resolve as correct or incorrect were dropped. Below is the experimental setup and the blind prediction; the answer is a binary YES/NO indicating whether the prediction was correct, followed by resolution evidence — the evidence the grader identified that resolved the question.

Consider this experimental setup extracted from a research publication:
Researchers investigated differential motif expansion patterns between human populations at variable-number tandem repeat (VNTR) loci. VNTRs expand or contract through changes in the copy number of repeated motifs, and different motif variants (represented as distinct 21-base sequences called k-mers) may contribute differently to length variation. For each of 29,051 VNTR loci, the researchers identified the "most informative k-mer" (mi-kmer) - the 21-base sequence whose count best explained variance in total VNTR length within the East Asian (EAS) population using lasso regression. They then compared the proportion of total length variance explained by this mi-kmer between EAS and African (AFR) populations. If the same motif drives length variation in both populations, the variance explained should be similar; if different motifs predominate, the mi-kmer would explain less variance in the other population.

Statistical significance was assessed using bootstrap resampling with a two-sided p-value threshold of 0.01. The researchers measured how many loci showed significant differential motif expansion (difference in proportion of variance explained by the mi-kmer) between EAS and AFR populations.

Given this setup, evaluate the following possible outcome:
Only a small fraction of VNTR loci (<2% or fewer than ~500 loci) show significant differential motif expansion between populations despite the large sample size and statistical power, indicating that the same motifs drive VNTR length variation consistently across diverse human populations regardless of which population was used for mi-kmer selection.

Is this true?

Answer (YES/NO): NO